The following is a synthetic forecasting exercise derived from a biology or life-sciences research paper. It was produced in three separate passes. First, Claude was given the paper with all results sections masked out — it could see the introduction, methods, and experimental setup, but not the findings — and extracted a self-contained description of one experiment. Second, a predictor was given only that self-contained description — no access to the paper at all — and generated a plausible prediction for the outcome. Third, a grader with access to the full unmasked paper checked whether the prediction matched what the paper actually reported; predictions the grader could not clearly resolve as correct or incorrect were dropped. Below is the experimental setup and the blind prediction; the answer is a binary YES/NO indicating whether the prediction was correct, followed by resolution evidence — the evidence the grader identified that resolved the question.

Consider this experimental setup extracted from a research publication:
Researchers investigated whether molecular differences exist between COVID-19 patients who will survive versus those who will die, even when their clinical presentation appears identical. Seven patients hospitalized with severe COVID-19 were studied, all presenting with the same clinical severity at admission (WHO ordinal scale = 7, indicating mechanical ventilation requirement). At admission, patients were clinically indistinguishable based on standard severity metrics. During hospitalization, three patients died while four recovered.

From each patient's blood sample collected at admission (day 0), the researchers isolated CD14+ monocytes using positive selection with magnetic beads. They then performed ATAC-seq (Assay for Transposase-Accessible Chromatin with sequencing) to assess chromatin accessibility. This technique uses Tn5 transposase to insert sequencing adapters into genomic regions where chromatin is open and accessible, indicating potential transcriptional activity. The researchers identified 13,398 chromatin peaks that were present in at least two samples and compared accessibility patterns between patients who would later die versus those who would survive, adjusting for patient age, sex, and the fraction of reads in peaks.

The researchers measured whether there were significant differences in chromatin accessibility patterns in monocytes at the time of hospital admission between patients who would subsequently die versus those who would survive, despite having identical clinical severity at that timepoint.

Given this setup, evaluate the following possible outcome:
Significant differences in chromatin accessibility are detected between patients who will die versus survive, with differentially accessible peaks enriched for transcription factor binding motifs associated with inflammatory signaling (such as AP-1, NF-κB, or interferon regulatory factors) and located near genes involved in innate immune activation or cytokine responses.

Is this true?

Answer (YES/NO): YES